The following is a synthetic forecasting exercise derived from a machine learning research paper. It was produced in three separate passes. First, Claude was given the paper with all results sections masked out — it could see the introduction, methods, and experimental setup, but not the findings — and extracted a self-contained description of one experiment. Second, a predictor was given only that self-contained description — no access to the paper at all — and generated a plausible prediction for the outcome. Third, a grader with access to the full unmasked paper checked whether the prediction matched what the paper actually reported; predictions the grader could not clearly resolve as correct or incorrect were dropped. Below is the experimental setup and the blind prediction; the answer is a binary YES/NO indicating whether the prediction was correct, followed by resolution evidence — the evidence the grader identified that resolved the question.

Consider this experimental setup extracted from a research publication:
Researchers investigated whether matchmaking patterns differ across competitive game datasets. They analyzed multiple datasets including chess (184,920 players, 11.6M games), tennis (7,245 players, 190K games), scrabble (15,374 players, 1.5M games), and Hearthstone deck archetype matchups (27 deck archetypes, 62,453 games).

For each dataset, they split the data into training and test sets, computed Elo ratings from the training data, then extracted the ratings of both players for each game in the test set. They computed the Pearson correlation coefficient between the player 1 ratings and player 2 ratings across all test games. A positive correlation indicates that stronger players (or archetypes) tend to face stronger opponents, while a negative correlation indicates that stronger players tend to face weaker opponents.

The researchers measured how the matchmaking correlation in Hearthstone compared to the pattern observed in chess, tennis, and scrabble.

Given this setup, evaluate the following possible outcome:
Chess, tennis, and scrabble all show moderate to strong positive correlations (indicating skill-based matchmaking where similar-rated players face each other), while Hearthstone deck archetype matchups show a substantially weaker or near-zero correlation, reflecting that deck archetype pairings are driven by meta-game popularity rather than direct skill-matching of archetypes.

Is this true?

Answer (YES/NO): YES